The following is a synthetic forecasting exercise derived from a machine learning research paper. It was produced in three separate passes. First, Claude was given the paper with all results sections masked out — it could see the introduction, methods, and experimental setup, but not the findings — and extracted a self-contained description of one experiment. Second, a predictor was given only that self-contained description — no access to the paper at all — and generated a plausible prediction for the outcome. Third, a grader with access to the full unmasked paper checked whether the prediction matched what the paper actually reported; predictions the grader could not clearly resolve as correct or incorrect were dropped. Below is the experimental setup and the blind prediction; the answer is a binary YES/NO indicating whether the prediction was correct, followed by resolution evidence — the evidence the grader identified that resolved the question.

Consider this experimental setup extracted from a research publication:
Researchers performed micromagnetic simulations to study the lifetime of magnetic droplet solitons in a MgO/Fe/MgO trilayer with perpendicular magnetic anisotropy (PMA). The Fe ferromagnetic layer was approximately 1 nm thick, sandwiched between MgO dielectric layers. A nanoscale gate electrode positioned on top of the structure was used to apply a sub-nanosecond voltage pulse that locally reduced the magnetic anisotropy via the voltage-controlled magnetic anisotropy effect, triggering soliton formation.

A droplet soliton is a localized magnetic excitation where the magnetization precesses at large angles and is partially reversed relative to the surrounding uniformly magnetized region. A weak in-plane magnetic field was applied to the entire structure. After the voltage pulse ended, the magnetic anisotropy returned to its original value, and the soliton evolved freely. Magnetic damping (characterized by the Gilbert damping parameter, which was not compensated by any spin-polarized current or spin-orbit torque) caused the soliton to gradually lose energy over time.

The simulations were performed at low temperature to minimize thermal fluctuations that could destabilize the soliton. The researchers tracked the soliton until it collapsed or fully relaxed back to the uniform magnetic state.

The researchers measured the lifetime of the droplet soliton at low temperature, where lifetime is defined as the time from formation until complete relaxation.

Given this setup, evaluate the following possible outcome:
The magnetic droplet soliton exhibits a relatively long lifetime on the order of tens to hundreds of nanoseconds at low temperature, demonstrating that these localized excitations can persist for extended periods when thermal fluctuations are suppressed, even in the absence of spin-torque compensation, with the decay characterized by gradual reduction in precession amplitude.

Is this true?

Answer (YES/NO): YES